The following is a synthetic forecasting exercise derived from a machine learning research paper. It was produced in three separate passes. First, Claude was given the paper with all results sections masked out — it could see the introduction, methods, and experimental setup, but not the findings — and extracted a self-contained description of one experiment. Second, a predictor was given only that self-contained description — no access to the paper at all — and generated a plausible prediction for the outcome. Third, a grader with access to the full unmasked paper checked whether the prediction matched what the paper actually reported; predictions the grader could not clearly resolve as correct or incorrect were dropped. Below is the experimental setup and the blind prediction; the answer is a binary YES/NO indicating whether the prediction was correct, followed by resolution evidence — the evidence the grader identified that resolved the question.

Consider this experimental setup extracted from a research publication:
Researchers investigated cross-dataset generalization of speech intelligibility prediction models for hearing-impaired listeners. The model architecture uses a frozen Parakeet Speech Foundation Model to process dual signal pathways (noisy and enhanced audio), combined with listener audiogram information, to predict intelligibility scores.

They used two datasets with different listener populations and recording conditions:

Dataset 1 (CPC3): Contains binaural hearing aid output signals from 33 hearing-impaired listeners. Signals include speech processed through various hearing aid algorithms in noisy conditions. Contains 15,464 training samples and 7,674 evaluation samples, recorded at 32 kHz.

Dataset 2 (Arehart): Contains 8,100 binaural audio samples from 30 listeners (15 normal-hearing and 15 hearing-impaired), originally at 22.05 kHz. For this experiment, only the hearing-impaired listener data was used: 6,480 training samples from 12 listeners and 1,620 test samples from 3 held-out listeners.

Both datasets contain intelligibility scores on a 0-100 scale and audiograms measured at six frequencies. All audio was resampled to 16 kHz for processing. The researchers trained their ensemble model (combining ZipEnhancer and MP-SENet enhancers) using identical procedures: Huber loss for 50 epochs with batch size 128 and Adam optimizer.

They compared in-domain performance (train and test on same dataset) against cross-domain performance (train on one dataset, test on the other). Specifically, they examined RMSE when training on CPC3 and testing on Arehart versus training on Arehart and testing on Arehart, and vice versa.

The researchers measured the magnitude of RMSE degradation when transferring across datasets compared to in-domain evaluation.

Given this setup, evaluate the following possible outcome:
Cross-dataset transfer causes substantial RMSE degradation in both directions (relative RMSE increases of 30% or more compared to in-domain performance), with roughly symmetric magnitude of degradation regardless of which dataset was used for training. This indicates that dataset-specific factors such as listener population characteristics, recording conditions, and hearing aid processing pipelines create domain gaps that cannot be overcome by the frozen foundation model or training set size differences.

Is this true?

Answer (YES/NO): NO